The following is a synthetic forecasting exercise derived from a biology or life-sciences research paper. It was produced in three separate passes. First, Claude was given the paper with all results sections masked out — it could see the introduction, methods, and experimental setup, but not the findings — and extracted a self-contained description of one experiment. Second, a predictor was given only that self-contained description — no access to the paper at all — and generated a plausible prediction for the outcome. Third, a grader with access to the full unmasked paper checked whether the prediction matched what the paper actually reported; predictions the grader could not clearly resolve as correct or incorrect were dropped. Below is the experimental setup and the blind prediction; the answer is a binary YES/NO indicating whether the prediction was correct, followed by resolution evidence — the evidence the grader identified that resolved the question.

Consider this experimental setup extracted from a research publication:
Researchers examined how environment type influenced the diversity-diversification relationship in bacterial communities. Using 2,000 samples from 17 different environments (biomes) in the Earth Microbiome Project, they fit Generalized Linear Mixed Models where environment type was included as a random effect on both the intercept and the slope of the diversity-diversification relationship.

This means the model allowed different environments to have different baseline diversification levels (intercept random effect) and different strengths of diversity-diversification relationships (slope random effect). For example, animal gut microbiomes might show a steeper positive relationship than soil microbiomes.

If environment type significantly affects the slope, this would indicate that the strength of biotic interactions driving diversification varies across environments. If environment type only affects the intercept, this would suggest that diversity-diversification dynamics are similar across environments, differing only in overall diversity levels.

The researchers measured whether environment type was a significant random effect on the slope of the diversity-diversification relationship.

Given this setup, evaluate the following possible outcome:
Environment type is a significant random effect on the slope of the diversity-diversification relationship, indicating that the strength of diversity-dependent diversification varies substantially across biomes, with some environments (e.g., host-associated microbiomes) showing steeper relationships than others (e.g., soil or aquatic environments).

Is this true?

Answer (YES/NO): YES